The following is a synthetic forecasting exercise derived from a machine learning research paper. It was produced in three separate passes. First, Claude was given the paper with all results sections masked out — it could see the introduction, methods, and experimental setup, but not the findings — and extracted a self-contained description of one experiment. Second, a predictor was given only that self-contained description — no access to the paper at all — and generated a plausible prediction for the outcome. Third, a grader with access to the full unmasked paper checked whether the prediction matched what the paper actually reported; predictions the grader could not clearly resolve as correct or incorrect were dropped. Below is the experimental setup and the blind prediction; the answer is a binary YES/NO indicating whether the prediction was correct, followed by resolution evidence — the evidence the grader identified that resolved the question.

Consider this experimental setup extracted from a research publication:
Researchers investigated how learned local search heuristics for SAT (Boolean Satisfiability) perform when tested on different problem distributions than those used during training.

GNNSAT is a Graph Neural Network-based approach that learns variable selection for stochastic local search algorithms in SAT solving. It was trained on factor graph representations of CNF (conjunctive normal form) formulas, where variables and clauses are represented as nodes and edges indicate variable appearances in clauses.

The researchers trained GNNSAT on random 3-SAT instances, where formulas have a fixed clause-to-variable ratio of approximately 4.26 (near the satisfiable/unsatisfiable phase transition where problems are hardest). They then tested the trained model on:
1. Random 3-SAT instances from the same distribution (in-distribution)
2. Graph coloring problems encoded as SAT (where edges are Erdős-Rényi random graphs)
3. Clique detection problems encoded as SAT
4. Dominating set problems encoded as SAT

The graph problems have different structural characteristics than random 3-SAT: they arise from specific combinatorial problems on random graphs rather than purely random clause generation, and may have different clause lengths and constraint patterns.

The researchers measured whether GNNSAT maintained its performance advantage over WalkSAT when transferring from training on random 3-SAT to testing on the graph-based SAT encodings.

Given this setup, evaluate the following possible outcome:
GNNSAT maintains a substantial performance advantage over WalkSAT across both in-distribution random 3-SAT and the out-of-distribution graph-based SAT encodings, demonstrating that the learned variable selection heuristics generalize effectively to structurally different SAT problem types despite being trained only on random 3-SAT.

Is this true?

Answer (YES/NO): NO